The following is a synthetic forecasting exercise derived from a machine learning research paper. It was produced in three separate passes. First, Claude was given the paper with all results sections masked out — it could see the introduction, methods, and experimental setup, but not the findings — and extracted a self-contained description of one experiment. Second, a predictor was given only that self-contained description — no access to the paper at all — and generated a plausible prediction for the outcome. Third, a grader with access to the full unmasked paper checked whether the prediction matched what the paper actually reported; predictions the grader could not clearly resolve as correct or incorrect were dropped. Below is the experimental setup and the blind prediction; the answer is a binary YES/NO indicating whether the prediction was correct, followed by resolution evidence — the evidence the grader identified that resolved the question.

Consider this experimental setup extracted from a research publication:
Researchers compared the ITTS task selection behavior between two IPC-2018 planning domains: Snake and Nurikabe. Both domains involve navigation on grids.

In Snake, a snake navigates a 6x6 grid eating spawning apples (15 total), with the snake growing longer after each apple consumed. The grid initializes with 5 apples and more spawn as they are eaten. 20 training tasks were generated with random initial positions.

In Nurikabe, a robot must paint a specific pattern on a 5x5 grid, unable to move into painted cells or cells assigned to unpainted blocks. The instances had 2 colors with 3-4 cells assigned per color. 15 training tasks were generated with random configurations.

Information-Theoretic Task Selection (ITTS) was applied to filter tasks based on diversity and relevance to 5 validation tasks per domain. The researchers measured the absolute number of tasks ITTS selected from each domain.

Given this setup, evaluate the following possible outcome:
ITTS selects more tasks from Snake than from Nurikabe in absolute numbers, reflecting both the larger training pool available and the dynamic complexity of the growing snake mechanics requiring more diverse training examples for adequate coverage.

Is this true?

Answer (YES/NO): YES